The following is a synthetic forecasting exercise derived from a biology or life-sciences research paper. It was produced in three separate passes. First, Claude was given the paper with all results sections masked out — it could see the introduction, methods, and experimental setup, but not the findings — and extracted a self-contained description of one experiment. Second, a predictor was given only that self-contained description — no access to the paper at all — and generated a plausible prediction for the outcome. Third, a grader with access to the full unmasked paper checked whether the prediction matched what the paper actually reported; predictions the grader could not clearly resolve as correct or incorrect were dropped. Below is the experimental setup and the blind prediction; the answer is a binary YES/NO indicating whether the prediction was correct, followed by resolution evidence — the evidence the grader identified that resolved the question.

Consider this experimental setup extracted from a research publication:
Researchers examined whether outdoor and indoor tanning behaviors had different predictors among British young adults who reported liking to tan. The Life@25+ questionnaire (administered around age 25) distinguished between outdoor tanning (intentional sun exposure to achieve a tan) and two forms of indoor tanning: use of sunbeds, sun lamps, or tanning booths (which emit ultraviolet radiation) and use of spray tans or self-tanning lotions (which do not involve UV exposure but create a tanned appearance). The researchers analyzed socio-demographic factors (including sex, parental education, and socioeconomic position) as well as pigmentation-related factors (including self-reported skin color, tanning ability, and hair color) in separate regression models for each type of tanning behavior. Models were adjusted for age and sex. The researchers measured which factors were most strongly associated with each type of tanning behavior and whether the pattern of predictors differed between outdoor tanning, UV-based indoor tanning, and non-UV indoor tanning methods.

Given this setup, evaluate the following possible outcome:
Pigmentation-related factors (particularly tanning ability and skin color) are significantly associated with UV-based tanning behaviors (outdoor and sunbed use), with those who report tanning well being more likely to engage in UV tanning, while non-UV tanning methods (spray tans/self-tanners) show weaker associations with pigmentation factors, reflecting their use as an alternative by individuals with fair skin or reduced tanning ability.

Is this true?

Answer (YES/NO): NO